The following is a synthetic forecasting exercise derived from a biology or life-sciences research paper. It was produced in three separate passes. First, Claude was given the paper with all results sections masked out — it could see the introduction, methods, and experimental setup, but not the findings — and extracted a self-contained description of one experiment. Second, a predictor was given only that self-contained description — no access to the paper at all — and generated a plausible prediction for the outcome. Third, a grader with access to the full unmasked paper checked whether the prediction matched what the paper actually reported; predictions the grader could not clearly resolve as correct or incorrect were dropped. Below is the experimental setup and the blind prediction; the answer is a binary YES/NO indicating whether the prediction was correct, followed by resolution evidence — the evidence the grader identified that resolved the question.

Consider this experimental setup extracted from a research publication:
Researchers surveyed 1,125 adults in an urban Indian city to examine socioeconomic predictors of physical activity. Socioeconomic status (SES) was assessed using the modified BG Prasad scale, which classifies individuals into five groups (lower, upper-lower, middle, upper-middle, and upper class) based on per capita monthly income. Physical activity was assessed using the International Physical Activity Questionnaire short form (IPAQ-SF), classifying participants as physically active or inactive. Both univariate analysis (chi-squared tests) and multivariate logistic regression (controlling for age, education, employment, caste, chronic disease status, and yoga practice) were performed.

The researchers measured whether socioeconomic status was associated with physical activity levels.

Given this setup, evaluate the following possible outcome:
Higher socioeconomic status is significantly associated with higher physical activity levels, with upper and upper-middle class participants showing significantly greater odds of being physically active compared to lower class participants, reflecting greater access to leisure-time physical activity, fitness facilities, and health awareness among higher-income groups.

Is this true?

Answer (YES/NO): NO